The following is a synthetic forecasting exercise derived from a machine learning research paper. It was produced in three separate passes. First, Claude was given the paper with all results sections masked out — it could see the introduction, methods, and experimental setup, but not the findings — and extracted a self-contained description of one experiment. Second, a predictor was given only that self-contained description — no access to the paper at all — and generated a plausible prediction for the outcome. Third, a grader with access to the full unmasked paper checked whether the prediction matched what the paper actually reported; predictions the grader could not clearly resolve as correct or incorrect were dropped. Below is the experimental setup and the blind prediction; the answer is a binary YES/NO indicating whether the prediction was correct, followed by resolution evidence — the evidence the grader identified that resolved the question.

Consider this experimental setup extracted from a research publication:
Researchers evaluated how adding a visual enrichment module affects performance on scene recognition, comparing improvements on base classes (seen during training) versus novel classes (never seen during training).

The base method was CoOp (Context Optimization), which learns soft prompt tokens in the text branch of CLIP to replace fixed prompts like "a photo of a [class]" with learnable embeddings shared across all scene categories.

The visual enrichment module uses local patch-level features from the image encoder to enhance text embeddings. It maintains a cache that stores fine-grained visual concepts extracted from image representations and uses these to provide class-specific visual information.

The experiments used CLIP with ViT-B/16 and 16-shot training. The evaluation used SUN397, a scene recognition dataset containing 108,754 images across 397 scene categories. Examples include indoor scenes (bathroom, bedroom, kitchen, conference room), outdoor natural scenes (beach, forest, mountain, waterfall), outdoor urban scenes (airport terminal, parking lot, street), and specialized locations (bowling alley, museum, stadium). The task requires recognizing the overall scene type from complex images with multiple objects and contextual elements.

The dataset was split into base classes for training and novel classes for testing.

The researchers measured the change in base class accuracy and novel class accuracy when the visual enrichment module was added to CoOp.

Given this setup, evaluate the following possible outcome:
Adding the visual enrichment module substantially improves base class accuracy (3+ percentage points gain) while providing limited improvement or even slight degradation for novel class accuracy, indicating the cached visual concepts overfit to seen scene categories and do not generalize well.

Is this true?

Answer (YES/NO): NO